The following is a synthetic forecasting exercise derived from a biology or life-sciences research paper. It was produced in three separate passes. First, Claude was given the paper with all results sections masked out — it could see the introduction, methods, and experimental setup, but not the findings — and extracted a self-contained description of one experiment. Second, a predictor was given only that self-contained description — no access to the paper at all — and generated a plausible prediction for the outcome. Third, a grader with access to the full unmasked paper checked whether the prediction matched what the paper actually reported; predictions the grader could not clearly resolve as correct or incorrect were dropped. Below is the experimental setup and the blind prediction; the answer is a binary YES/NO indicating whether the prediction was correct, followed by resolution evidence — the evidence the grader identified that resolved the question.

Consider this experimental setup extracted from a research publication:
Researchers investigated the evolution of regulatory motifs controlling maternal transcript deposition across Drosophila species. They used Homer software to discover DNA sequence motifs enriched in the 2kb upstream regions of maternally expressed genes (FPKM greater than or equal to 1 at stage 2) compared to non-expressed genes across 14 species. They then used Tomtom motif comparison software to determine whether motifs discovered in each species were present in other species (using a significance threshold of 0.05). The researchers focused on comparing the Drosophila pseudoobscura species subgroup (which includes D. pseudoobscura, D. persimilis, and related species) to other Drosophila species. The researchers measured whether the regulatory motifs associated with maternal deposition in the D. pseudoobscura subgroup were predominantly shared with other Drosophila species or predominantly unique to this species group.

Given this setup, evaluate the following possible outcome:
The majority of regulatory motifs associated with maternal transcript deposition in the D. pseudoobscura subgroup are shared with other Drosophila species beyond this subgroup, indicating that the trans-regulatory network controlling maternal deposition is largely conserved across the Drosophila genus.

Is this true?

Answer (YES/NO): YES